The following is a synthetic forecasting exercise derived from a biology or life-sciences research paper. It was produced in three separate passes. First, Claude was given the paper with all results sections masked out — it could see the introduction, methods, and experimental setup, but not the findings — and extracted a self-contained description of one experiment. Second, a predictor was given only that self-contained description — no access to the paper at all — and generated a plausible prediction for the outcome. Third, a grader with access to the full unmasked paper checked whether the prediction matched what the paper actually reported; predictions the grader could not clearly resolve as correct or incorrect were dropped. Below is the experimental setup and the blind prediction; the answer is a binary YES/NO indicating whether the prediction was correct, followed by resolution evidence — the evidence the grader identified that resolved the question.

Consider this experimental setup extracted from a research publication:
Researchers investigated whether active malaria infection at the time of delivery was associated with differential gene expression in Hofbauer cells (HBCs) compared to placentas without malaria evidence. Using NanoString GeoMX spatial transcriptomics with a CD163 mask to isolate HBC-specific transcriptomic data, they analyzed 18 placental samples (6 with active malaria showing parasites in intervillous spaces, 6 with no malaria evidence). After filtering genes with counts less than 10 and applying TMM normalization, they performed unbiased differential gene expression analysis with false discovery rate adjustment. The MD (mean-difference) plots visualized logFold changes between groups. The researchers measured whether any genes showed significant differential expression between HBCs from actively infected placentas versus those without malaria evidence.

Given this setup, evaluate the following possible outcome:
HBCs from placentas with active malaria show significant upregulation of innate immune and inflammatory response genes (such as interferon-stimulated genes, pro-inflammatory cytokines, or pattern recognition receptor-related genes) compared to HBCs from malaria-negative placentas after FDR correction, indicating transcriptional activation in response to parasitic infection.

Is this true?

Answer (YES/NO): NO